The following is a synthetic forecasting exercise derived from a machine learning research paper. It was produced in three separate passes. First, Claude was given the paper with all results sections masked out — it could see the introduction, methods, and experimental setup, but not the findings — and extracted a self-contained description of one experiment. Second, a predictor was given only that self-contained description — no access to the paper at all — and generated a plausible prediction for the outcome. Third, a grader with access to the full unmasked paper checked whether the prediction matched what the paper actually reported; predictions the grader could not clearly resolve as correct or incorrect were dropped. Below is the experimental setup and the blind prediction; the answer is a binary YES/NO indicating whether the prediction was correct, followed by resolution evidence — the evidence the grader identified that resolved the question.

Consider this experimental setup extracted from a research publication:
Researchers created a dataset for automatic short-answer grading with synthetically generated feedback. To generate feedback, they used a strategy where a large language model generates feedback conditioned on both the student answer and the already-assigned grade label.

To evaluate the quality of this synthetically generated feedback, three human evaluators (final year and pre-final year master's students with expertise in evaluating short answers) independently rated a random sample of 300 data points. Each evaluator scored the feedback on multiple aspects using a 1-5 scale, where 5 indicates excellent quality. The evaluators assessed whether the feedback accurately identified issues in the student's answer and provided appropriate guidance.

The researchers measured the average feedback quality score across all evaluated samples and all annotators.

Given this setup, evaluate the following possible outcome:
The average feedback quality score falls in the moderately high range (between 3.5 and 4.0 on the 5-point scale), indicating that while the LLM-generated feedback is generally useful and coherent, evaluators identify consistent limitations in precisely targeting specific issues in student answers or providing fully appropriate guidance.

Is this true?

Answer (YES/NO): NO